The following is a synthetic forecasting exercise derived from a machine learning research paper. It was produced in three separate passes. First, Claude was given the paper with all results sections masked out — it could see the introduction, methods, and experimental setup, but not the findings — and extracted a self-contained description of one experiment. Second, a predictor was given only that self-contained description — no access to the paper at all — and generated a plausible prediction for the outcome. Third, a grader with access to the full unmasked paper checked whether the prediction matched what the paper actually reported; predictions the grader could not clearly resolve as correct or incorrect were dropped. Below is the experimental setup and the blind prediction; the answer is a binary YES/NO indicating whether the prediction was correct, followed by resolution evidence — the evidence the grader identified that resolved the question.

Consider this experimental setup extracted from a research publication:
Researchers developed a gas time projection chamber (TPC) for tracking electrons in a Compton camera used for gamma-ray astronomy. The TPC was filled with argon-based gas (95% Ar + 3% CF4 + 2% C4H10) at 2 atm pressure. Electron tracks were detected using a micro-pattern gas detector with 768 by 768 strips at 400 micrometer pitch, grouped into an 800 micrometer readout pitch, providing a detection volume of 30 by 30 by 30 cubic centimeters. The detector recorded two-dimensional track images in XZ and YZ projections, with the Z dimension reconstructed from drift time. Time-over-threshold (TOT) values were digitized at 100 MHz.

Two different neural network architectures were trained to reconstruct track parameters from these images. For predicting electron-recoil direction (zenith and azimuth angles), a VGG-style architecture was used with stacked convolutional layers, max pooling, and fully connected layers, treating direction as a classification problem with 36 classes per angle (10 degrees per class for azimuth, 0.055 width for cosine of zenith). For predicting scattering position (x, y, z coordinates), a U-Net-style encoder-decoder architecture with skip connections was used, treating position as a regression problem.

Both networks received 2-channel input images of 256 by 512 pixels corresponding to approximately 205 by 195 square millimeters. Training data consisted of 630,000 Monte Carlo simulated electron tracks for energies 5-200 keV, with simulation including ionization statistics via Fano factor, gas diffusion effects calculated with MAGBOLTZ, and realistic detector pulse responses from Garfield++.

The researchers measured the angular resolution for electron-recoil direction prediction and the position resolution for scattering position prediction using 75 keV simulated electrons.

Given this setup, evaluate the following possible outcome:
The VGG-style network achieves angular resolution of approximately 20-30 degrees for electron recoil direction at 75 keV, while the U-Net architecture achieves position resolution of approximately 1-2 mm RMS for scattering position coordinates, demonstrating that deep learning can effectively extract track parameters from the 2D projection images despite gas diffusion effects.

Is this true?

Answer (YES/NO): NO